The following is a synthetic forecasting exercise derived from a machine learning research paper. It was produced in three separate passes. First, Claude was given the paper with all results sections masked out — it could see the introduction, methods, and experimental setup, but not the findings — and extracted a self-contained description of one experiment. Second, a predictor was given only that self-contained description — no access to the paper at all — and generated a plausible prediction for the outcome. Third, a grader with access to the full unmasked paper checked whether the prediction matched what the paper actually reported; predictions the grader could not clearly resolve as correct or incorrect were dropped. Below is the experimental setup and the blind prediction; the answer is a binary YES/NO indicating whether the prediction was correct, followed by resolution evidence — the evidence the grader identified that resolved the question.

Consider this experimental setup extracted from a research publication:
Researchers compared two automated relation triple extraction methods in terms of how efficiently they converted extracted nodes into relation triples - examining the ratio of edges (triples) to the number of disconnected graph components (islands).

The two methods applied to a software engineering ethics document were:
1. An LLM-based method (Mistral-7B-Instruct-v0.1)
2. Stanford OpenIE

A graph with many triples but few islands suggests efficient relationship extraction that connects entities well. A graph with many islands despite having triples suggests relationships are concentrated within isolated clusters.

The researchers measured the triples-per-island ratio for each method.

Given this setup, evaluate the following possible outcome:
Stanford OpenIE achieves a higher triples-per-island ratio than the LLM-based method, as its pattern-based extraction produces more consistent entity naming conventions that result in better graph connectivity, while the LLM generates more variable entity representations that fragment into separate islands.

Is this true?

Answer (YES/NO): YES